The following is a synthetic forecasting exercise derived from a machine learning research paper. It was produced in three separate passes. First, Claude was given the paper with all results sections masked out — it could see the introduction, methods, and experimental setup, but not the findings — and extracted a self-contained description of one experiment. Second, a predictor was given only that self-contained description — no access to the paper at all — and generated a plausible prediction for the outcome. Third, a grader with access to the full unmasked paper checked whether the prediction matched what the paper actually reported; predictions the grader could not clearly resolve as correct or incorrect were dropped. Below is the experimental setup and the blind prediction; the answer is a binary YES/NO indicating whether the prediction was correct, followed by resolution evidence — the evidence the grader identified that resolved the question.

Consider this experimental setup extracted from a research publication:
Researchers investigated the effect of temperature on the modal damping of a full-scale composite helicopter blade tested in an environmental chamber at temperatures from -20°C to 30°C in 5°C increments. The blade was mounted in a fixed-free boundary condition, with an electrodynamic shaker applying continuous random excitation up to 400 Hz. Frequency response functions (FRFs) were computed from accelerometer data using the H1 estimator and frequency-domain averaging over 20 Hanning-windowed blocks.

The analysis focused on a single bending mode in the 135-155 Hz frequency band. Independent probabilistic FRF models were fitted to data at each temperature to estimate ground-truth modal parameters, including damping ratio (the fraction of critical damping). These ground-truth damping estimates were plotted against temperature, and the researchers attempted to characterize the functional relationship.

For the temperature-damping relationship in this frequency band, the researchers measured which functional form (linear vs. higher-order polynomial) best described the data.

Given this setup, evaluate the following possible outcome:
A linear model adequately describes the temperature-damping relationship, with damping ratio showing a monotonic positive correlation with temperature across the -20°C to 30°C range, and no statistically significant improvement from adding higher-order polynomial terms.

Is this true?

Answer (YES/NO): NO